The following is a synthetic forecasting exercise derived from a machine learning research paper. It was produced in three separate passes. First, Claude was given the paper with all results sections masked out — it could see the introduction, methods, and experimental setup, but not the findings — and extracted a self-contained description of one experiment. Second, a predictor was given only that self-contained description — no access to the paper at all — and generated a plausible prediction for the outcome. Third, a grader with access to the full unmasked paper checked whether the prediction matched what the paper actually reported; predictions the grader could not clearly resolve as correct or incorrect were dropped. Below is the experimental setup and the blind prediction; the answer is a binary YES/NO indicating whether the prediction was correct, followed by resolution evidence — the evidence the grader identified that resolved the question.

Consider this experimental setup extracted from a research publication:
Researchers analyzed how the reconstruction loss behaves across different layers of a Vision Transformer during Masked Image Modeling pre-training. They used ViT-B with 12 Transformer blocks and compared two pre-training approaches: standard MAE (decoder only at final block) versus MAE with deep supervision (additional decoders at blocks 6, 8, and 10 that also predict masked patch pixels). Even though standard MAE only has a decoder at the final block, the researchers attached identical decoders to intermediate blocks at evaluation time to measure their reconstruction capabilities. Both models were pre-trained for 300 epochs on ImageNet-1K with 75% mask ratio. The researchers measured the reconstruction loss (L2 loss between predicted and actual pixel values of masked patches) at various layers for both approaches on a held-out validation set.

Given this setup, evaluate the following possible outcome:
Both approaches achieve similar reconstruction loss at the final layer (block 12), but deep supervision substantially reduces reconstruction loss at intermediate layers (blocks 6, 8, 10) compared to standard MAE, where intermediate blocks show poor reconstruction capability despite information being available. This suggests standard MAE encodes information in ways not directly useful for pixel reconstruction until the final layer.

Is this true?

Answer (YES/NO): NO